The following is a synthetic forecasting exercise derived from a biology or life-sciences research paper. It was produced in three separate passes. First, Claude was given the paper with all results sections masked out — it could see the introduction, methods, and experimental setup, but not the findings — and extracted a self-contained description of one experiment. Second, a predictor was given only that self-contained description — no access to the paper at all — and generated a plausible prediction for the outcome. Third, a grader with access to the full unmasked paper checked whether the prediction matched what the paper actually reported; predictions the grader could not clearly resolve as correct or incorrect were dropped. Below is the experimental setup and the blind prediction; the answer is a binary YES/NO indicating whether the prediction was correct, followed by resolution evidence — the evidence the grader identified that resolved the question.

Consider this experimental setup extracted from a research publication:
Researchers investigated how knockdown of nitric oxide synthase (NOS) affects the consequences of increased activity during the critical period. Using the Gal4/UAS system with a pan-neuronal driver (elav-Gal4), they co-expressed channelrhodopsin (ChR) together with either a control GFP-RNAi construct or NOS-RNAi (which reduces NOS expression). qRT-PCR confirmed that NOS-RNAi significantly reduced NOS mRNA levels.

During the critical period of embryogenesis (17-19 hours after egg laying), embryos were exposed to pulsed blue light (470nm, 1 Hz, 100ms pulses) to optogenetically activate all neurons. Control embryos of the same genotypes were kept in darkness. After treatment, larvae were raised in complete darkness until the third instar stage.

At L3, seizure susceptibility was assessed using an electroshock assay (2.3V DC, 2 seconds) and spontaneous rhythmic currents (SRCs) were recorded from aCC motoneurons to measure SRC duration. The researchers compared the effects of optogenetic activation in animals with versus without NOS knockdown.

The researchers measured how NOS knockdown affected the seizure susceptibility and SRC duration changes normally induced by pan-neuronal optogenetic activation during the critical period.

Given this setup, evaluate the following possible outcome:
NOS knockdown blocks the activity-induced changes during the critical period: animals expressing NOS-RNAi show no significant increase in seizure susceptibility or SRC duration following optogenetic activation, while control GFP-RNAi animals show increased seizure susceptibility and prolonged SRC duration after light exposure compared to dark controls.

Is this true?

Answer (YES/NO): YES